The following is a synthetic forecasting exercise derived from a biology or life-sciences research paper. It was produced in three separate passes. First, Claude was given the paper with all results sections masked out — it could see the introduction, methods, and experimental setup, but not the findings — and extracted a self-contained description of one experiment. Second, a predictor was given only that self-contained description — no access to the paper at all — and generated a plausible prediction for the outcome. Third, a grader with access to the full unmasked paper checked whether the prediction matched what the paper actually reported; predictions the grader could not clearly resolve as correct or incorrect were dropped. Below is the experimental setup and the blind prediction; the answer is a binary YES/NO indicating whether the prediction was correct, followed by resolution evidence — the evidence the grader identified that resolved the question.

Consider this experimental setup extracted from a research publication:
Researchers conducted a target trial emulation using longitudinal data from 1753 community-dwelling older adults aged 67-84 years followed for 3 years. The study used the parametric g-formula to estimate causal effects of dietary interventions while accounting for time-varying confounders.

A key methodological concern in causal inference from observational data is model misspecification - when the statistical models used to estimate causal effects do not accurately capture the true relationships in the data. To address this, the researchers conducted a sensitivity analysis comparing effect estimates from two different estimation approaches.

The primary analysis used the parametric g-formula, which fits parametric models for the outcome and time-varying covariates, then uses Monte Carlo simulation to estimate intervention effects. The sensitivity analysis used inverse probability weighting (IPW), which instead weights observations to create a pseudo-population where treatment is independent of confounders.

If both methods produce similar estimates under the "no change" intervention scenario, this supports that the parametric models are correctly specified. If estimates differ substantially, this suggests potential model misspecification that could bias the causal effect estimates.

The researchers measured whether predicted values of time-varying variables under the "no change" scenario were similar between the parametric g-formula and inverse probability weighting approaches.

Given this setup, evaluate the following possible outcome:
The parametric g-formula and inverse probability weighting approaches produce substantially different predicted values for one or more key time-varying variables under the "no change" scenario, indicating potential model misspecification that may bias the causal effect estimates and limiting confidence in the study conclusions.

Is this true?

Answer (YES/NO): NO